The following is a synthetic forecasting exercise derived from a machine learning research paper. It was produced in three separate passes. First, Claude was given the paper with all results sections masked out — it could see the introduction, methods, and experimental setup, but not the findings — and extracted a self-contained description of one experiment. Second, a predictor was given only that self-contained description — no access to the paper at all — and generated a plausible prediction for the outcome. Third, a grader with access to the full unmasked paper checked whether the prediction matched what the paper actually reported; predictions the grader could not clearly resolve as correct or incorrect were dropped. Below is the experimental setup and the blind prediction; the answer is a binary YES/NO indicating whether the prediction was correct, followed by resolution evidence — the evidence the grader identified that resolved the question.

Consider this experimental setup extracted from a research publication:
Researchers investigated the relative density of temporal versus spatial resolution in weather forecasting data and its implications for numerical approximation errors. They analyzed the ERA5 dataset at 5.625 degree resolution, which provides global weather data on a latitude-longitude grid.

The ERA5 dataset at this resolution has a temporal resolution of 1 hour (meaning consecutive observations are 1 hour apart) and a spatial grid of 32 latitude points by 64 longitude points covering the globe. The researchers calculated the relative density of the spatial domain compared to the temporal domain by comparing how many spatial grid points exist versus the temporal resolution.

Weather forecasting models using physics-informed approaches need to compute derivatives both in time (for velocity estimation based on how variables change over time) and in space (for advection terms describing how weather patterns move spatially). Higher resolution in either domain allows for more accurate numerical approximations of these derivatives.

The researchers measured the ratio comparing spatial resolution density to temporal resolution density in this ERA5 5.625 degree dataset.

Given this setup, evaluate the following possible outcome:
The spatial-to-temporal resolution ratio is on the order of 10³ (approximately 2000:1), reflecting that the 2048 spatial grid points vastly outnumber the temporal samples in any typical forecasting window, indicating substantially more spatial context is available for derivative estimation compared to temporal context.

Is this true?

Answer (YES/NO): NO